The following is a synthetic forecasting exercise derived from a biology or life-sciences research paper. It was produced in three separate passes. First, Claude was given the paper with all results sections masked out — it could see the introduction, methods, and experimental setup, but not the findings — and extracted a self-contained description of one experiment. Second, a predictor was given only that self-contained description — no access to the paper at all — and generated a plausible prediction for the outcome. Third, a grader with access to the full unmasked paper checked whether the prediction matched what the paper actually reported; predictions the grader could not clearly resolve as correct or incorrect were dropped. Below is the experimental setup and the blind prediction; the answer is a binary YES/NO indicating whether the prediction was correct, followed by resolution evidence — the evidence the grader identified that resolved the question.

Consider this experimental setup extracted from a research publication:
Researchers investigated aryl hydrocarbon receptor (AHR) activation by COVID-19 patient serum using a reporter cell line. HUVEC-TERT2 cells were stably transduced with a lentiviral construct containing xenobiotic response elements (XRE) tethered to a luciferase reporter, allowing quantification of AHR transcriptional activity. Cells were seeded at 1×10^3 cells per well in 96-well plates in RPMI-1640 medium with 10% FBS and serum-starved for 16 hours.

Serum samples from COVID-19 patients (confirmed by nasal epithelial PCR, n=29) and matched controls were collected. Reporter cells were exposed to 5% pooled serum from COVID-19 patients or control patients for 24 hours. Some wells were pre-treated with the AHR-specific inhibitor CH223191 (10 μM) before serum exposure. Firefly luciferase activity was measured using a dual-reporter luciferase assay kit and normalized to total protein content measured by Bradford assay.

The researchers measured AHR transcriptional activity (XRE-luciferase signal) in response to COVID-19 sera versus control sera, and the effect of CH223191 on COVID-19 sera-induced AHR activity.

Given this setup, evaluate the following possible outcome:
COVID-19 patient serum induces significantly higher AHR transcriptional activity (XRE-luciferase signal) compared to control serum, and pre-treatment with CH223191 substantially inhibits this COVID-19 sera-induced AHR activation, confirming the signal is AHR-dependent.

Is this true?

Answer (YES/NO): YES